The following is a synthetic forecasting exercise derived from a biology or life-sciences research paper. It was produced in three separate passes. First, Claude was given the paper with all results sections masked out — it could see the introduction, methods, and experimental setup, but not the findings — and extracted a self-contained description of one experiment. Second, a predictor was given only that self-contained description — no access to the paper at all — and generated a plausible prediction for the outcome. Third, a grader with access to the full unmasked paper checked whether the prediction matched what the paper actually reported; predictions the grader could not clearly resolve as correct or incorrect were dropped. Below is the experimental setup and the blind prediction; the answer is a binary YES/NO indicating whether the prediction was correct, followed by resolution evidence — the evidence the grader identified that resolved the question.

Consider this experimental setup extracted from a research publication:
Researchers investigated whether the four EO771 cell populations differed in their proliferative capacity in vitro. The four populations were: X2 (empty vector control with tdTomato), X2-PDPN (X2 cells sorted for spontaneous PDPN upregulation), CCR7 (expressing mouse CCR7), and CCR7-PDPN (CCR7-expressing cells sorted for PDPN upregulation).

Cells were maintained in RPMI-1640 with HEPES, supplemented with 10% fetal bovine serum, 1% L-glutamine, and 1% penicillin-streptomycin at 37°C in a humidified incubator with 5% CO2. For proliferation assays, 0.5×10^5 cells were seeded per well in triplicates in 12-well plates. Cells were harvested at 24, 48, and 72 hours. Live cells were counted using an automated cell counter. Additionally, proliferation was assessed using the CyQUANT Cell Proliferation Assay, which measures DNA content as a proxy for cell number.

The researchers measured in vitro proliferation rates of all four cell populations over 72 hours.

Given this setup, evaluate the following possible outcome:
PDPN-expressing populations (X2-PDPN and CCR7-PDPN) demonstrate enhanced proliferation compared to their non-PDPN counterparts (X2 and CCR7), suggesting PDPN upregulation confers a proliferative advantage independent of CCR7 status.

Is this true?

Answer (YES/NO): NO